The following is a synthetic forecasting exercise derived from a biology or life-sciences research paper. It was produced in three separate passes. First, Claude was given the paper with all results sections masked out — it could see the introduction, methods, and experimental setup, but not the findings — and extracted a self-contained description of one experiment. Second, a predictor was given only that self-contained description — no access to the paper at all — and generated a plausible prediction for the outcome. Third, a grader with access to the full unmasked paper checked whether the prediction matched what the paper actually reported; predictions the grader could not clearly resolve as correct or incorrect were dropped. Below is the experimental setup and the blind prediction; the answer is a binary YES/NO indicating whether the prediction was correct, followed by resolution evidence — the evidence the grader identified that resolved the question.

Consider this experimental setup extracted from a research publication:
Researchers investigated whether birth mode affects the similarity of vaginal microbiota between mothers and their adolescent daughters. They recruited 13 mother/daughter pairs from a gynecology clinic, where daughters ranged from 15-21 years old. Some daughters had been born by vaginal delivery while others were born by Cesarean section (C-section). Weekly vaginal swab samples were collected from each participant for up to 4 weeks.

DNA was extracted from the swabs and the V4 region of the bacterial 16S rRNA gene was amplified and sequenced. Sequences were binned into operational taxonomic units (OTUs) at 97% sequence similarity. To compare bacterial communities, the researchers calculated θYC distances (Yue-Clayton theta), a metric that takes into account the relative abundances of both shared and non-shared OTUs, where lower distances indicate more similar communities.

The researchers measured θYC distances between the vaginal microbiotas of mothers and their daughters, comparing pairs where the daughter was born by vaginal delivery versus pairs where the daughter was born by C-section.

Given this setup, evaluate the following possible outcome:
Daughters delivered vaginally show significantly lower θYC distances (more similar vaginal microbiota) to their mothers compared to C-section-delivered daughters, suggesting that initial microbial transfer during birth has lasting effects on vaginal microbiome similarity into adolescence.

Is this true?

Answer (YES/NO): YES